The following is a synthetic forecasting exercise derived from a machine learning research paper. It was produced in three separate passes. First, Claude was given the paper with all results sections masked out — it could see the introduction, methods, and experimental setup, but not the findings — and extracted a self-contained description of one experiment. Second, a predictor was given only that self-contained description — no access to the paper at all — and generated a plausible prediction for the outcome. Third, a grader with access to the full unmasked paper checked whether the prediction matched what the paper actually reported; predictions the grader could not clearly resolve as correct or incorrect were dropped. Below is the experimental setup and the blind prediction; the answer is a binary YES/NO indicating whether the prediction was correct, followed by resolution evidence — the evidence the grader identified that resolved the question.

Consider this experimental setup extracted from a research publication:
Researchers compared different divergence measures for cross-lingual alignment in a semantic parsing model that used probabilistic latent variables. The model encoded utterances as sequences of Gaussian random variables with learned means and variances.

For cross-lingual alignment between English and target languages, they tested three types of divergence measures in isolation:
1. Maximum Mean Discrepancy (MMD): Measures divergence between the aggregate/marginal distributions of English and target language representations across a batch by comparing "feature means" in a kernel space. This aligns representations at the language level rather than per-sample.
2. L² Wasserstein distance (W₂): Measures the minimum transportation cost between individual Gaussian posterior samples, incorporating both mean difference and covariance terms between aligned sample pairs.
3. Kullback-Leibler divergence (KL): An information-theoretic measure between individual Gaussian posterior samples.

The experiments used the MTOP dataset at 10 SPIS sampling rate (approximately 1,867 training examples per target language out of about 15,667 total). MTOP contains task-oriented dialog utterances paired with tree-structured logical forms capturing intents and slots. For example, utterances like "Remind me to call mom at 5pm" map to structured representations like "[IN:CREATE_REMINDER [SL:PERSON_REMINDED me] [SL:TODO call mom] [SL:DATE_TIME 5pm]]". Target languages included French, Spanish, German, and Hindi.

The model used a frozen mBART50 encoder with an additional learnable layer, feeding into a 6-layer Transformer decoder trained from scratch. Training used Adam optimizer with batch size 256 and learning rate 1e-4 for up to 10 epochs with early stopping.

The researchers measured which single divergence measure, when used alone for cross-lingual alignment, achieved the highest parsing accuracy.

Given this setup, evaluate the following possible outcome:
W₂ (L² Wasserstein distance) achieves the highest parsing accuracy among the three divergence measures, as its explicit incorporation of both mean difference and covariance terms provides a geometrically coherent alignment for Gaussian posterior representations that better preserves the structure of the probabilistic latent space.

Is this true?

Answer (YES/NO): NO